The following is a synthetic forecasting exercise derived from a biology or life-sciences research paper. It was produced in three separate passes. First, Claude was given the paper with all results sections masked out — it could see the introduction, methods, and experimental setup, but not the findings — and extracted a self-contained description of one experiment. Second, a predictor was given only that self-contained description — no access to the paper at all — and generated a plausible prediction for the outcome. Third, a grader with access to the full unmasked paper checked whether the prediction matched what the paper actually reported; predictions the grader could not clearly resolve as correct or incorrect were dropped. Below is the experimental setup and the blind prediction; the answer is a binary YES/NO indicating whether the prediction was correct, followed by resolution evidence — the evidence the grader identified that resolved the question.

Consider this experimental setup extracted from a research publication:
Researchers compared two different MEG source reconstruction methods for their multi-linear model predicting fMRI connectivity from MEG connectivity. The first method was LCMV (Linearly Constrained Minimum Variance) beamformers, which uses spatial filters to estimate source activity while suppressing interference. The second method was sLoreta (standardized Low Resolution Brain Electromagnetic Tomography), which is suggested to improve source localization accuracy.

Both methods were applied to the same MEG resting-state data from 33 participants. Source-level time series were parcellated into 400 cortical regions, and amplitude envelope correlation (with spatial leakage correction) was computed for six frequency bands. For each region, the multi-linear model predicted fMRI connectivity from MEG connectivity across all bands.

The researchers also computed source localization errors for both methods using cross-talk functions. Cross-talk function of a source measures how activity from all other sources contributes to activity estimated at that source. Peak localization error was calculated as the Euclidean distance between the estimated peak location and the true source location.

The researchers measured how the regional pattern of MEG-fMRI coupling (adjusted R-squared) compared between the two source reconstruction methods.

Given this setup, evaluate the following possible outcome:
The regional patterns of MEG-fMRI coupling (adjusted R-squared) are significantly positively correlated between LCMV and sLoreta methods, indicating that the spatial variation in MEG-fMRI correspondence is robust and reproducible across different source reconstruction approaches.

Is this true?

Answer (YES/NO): YES